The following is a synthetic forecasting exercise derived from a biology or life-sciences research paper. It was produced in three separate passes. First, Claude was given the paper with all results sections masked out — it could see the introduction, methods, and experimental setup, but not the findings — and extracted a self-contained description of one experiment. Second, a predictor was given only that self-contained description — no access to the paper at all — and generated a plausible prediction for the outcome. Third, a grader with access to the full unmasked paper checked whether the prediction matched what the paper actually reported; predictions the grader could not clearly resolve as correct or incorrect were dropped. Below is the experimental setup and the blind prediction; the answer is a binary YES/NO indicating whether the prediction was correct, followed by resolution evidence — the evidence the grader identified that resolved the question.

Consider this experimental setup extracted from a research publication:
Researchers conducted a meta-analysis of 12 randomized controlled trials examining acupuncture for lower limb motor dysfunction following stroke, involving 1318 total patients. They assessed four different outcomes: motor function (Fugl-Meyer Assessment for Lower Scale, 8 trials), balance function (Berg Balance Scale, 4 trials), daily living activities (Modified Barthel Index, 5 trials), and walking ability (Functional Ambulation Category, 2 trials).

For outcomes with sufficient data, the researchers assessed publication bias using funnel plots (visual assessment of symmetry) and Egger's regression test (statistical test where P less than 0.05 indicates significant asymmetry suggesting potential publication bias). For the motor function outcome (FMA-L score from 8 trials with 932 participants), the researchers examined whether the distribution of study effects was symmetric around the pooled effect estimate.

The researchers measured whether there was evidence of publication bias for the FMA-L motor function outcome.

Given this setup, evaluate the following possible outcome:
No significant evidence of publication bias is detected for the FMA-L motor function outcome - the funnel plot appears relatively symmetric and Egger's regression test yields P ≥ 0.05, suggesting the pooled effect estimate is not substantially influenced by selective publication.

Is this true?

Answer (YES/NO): YES